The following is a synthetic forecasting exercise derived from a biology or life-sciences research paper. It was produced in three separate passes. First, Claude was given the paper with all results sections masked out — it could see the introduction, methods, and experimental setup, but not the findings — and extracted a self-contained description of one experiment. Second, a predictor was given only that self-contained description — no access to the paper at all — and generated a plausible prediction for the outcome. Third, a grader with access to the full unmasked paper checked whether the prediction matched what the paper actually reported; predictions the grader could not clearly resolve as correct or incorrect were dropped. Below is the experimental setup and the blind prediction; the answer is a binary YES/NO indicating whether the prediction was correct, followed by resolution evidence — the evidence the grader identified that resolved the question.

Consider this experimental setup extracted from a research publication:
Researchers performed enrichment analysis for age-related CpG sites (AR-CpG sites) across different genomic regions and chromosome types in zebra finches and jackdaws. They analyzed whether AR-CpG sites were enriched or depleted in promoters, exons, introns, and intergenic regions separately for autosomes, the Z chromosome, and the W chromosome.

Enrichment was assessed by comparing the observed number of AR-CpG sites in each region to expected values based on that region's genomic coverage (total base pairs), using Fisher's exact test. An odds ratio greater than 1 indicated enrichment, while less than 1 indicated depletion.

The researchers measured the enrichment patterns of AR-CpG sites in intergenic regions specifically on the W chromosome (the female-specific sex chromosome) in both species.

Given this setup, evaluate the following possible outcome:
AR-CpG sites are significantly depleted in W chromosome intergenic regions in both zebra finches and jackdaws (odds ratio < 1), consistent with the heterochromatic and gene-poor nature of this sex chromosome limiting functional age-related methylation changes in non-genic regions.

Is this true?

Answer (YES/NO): NO